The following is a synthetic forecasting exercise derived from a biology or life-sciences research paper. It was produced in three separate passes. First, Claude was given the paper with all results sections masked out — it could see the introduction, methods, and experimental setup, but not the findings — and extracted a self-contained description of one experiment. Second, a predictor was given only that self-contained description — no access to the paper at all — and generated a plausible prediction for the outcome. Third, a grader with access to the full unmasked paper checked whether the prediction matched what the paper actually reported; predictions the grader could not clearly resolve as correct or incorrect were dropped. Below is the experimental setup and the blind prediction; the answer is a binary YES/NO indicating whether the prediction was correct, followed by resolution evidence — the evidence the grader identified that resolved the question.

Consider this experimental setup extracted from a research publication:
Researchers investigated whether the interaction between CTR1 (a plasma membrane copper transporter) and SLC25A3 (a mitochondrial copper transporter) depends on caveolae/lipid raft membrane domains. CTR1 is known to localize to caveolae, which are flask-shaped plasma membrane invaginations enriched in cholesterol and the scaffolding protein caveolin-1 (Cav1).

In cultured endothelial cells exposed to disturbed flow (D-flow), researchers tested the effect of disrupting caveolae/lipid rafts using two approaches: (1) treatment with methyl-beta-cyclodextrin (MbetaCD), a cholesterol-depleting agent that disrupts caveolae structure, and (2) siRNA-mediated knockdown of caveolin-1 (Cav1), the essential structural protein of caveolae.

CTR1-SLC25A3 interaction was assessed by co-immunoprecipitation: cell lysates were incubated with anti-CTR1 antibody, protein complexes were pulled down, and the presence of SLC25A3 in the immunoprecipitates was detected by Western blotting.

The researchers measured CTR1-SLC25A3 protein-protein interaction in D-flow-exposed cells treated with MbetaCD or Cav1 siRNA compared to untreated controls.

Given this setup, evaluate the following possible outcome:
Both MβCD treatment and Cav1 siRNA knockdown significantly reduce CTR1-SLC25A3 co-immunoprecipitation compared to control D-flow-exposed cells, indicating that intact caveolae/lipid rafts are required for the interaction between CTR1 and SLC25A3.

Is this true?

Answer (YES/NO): YES